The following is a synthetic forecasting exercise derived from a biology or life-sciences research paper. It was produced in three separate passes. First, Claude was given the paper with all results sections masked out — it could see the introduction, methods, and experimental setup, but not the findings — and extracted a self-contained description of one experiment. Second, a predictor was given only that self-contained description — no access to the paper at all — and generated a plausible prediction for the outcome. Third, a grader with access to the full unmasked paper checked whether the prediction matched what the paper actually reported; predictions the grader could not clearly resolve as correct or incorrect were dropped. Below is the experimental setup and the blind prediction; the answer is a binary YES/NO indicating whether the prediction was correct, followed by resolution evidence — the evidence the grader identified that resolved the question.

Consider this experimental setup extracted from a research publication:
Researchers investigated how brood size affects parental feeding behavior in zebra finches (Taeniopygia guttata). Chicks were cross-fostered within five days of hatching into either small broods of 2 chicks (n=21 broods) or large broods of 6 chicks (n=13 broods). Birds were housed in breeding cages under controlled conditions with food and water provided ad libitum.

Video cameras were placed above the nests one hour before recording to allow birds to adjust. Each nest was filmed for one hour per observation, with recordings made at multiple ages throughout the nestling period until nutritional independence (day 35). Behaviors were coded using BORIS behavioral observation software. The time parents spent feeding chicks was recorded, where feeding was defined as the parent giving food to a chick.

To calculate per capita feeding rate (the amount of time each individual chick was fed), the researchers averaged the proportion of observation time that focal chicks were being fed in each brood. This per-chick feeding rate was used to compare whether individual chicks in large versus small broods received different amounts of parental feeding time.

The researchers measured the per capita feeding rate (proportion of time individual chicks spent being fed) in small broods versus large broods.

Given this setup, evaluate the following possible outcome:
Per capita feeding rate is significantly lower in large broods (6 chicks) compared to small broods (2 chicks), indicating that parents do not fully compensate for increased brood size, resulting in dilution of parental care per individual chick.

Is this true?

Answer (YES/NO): NO